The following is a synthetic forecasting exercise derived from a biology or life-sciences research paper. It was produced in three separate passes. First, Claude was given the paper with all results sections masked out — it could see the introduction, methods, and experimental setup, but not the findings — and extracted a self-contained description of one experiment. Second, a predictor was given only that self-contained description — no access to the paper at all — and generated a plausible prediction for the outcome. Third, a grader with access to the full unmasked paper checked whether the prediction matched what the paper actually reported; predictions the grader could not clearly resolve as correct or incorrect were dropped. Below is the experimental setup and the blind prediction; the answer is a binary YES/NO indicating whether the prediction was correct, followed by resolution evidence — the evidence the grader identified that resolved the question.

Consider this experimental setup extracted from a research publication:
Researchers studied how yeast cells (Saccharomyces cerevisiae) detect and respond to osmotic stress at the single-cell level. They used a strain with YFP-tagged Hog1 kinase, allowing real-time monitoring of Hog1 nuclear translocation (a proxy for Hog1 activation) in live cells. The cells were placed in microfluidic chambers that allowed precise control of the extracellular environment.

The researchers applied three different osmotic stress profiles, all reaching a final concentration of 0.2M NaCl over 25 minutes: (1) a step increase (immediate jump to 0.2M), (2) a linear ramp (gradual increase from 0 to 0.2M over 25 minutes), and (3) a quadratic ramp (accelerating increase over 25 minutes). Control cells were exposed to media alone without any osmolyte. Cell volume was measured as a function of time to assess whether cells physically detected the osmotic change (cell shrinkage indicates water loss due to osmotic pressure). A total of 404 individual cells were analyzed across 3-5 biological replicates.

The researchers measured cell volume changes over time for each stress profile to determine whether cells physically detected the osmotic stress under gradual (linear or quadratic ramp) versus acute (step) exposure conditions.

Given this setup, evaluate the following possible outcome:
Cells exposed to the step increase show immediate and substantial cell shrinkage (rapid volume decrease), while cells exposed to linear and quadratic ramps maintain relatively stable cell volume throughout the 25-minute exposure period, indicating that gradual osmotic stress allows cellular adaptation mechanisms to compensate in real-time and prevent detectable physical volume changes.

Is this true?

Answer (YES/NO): NO